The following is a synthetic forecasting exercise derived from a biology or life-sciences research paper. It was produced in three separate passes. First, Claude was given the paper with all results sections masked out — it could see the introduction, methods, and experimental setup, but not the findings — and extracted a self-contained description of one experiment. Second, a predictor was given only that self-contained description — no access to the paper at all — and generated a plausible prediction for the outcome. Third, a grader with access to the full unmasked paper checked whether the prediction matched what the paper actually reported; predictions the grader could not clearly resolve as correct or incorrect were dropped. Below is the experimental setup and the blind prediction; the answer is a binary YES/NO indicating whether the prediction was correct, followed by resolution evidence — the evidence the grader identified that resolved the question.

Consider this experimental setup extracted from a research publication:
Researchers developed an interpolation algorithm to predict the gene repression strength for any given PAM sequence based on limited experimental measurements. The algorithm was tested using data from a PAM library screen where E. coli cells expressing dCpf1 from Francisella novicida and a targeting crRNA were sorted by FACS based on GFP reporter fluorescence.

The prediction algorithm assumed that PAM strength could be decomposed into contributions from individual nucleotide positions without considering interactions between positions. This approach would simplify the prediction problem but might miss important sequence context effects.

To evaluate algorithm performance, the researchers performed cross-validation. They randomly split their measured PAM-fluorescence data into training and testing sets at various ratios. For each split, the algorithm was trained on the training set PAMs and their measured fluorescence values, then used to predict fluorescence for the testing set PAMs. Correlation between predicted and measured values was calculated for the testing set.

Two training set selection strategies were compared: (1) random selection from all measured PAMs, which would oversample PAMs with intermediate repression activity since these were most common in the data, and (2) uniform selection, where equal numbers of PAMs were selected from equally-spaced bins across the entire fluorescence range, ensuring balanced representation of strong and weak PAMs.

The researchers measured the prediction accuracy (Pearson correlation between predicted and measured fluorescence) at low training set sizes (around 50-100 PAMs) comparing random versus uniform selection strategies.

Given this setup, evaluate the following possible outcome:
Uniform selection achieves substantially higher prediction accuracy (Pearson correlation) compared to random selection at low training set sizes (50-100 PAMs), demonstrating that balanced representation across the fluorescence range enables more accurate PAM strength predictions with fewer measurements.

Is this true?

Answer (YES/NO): NO